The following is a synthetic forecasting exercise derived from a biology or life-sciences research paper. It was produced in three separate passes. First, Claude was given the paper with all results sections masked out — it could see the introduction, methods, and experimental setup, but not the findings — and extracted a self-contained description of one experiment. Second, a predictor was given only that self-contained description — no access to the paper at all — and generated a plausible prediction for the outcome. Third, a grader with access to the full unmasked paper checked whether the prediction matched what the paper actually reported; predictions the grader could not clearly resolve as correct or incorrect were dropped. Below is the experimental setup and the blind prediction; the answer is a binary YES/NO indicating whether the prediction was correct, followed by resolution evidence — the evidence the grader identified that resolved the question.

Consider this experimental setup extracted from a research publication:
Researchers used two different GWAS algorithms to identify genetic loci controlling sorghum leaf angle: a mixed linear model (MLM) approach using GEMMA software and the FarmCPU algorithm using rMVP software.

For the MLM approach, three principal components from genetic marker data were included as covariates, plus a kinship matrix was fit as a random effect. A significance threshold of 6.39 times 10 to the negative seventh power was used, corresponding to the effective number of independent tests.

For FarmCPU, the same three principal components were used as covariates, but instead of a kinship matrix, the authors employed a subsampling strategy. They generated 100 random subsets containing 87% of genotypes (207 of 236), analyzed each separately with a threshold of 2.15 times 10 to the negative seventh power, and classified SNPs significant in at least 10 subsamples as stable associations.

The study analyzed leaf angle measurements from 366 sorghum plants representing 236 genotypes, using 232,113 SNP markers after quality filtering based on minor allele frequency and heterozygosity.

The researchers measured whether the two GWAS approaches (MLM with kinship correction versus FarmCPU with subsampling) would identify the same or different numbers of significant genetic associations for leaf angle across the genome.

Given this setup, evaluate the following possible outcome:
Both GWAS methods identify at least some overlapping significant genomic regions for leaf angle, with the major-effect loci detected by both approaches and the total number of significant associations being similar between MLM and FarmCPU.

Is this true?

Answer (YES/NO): NO